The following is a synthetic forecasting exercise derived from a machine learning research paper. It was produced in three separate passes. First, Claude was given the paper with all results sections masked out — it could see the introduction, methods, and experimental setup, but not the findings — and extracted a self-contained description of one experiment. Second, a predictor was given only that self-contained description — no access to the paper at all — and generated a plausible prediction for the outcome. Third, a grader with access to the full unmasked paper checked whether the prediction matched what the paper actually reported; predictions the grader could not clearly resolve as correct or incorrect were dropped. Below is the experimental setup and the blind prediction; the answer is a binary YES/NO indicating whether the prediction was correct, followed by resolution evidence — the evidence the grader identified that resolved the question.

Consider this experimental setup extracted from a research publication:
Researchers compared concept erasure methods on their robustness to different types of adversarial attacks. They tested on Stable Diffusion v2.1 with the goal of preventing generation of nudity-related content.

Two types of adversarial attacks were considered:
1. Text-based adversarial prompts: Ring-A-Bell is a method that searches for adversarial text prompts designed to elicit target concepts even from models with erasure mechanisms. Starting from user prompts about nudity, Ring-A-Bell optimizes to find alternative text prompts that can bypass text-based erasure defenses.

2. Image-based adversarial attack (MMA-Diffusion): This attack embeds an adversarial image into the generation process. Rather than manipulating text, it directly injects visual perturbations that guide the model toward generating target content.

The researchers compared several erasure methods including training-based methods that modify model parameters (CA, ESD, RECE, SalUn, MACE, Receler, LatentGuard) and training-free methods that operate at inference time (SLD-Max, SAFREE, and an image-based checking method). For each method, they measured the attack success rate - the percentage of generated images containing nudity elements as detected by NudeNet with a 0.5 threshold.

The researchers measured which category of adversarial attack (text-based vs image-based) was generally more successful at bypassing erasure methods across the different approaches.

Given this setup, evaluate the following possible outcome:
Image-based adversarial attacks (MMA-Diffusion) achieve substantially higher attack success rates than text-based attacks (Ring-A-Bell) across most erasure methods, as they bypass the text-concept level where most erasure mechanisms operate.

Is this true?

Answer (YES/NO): YES